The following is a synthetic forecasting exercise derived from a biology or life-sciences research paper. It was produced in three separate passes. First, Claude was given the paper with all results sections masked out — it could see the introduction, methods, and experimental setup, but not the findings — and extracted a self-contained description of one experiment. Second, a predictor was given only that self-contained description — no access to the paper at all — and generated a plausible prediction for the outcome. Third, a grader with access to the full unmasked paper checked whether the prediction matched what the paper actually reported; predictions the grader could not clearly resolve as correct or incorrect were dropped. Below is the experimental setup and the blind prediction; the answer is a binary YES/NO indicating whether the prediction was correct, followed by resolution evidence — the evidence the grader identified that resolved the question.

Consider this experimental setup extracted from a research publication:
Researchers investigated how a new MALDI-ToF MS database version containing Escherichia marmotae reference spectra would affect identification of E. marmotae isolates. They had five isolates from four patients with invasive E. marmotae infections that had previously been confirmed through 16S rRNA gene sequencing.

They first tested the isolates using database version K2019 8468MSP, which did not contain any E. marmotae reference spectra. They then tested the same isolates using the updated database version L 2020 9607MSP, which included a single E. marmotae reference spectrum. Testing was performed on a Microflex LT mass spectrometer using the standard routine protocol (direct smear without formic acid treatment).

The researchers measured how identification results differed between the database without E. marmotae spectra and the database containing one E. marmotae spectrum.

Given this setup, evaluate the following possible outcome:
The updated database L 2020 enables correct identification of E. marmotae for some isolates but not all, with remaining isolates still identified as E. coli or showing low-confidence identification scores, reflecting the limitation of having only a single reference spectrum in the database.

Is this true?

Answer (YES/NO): NO